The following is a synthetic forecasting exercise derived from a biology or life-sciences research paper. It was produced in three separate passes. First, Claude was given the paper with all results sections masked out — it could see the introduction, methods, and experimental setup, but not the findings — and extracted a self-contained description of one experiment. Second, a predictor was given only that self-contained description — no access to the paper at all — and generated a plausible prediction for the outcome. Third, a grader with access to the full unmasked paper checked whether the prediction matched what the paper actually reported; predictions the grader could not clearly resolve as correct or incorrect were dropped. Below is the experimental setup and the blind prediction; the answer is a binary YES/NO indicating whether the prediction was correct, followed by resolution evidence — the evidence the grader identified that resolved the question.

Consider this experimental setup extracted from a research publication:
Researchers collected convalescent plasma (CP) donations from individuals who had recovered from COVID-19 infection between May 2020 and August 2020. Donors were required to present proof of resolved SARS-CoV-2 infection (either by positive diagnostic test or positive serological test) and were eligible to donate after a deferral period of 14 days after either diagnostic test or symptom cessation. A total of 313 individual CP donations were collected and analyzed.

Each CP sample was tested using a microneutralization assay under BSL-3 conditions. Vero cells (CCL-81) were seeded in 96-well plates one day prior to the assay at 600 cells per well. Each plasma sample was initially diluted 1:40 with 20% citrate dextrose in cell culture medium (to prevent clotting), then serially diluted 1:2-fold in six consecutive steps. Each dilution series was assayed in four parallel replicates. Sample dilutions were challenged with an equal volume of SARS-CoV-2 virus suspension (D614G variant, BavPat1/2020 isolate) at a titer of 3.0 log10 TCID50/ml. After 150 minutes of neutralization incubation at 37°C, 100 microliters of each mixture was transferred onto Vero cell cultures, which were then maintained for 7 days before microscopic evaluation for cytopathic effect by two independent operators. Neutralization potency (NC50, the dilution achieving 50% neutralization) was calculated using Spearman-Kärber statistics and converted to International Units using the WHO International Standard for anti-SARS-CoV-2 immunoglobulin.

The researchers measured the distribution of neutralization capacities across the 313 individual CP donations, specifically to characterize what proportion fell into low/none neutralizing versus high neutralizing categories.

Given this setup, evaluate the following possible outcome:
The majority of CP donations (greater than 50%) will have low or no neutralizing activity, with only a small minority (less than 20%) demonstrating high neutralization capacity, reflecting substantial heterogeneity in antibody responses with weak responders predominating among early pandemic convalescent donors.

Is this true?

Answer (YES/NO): YES